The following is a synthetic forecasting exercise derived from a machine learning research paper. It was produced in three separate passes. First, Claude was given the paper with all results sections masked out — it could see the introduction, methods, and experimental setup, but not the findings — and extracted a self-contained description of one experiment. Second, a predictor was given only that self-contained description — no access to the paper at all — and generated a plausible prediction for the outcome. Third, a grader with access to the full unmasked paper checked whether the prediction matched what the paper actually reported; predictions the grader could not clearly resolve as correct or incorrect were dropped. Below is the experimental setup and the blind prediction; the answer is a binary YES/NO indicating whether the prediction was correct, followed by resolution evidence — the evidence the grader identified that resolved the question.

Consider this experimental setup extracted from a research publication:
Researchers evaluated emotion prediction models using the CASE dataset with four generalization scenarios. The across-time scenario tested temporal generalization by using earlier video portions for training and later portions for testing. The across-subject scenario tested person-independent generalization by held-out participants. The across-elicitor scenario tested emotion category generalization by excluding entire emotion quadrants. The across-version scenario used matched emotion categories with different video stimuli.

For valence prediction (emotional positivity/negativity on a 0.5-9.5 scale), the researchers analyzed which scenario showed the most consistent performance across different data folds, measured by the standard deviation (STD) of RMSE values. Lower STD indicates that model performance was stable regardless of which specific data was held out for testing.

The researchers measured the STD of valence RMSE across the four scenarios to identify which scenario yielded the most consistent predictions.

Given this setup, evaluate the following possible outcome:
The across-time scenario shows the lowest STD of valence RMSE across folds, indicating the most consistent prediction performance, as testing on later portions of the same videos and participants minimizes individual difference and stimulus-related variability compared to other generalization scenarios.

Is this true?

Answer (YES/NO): NO